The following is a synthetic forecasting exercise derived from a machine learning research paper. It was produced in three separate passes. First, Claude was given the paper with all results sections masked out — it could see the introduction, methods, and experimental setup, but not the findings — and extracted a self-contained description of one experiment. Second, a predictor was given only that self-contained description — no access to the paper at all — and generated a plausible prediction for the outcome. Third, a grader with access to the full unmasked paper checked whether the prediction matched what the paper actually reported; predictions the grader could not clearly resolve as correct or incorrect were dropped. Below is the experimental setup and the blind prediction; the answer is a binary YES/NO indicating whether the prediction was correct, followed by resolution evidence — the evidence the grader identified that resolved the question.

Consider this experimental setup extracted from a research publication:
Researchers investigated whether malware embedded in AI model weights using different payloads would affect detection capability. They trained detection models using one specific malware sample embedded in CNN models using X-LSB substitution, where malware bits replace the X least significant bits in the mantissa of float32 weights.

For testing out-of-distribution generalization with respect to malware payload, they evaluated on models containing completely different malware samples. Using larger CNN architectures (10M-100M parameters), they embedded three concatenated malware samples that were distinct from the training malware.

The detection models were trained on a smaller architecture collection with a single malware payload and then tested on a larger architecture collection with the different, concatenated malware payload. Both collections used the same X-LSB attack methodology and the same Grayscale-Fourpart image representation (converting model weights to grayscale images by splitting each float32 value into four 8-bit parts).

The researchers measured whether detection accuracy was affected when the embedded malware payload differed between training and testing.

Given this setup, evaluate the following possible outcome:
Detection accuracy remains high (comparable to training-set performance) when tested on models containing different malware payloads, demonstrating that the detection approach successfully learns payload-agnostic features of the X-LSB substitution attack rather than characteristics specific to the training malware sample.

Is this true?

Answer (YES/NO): YES